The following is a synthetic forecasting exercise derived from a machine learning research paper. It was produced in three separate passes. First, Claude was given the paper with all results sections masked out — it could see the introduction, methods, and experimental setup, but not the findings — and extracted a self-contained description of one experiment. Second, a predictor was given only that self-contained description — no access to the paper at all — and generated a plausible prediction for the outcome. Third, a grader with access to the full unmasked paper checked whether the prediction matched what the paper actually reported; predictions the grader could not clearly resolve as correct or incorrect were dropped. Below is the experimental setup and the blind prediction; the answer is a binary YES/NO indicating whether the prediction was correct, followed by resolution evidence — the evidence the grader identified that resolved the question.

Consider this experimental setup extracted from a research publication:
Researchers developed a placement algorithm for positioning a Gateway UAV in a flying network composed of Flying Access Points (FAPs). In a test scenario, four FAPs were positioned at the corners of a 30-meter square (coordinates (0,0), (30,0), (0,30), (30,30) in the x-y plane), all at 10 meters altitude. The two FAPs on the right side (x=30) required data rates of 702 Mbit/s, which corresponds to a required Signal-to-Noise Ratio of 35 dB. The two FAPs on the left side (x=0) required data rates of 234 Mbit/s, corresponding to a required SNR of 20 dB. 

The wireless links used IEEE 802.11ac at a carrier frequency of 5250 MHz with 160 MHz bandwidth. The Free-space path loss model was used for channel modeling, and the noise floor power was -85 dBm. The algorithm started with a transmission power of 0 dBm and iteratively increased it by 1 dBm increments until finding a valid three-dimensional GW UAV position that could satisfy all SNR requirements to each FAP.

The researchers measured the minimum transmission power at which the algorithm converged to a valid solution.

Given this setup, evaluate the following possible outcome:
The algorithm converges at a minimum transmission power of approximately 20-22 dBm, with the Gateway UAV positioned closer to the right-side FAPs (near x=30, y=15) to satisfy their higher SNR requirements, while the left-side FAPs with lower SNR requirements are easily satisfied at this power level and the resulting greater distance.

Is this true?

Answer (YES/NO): YES